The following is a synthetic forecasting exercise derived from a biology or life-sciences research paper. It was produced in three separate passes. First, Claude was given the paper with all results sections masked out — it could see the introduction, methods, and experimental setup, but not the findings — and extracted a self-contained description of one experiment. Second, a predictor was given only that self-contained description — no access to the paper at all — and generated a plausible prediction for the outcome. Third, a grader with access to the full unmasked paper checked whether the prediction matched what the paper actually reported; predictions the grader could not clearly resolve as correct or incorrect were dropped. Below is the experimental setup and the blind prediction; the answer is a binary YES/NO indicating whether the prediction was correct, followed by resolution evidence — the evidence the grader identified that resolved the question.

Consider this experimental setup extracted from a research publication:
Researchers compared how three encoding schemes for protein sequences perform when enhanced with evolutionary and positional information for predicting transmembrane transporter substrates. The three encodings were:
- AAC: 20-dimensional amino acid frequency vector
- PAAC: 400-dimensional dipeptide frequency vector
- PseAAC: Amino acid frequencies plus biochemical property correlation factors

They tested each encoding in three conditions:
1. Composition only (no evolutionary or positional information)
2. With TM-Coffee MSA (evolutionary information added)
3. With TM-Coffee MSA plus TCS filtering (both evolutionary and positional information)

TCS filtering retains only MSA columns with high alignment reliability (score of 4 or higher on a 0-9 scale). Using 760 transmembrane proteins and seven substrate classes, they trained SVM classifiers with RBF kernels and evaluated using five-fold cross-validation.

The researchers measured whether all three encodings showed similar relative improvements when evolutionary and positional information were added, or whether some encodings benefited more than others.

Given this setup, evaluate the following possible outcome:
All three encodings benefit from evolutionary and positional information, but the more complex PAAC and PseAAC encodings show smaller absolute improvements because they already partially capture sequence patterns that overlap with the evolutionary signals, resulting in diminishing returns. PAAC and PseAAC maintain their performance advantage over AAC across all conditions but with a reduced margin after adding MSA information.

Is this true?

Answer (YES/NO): NO